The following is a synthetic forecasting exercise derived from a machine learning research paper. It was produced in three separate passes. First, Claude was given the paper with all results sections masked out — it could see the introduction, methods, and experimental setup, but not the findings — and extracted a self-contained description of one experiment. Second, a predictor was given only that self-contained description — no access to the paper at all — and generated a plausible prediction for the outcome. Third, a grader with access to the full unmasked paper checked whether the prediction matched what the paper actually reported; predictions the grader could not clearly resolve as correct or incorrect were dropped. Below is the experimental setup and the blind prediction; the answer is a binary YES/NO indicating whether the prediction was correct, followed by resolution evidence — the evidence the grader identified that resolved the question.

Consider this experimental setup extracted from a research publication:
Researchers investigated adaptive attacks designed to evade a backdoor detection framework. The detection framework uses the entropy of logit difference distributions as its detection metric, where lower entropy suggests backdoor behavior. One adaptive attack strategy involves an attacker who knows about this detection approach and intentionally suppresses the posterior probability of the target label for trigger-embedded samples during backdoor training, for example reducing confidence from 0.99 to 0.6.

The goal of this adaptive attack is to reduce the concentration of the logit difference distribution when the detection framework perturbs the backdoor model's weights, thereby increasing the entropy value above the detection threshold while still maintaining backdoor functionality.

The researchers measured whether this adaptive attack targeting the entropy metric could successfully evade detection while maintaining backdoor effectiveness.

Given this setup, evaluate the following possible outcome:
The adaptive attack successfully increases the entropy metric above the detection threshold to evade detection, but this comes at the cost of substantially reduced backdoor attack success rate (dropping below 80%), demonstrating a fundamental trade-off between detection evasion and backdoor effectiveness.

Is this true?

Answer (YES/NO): NO